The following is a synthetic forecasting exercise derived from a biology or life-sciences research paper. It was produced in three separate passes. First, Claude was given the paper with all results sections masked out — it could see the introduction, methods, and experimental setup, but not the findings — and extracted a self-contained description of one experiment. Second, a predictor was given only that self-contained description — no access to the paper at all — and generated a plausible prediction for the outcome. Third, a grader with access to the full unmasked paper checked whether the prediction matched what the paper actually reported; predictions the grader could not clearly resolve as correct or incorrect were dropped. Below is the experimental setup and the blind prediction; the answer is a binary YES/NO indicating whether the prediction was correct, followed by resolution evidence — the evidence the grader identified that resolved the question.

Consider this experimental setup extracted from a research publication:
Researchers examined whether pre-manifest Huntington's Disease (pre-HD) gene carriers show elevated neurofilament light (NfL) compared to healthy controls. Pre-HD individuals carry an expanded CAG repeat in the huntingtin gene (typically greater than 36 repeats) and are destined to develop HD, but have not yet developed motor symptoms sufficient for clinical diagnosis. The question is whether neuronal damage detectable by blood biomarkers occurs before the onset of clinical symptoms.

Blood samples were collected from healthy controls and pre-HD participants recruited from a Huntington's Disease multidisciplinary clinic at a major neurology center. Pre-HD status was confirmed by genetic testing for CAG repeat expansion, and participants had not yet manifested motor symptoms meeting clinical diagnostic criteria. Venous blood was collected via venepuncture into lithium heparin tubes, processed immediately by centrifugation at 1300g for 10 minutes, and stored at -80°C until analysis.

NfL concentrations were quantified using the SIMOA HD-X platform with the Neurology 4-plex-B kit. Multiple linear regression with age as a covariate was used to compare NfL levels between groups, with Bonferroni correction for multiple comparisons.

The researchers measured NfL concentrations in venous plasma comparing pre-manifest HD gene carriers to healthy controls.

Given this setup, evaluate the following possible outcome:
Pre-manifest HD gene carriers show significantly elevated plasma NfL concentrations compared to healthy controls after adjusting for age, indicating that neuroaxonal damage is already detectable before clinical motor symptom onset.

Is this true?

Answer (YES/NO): YES